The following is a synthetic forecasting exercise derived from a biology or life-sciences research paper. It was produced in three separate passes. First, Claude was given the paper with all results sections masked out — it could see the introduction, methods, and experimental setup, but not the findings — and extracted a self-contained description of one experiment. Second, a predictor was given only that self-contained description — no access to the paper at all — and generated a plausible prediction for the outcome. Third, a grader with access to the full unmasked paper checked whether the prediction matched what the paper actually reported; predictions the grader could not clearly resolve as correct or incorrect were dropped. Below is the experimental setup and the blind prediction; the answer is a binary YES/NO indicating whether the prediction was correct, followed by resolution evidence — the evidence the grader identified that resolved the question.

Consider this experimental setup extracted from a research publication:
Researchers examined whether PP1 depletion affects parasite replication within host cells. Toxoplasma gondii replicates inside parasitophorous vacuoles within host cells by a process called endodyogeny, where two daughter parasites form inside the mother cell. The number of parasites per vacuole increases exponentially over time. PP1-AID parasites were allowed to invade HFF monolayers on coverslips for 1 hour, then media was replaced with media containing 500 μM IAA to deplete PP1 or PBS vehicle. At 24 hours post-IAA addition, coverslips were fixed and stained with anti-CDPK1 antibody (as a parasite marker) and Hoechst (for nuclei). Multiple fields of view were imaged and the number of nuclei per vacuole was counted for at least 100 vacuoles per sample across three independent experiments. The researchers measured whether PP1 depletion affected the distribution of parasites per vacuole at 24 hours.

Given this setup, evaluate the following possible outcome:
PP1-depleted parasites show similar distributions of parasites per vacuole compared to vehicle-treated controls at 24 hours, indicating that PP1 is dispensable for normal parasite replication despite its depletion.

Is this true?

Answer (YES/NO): NO